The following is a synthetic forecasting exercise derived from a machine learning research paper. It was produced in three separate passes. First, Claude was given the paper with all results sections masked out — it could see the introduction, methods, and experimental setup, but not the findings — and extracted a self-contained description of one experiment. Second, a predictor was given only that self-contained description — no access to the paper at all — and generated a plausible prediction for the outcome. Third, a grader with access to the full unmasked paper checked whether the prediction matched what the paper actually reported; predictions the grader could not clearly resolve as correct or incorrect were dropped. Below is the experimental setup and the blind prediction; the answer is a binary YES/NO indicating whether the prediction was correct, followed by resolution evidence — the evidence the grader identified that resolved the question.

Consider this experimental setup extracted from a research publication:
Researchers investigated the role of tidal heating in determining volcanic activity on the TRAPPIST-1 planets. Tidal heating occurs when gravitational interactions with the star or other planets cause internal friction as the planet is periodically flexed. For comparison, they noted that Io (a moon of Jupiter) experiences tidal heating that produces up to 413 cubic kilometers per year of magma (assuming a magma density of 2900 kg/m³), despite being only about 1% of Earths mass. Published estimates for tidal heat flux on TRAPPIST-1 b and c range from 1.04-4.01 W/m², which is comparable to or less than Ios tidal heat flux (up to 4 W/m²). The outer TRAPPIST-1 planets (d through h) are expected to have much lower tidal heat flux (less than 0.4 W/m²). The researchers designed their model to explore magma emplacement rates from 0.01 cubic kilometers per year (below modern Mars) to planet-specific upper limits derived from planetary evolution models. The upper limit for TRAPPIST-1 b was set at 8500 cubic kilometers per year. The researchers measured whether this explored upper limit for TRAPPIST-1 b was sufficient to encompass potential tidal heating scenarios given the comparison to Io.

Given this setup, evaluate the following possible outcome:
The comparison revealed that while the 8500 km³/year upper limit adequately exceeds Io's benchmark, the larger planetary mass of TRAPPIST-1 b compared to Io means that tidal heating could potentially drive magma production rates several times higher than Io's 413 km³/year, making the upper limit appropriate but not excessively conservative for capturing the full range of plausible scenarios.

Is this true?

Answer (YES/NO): NO